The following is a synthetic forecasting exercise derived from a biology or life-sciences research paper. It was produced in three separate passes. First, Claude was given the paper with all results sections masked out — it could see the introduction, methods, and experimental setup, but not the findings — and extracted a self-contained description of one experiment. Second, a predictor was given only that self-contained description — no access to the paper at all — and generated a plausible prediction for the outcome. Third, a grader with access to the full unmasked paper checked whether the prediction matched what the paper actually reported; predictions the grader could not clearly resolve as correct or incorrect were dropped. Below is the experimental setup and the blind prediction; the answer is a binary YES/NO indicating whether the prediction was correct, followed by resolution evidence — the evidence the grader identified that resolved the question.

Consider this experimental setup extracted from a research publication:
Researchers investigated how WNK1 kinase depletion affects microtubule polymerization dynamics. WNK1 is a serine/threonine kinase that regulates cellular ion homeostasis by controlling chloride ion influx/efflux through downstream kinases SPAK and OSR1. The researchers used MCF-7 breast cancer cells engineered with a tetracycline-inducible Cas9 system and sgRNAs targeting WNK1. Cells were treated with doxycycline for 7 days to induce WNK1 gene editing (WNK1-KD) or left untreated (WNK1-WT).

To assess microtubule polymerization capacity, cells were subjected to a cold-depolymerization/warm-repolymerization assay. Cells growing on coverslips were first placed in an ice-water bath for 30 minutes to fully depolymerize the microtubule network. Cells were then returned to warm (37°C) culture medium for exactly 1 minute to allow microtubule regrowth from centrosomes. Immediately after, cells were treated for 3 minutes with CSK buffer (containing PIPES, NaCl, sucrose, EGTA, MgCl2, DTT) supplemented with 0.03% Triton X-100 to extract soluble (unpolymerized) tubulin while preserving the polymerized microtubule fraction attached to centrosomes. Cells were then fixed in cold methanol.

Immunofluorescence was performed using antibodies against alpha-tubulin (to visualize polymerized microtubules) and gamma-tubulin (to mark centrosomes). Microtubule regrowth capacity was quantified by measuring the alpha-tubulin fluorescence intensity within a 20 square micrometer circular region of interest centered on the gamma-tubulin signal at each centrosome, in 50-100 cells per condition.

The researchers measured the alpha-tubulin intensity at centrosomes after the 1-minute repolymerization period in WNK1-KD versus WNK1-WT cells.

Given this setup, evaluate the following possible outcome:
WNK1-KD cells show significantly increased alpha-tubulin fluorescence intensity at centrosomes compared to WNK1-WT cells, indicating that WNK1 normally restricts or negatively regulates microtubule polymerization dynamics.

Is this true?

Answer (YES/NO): NO